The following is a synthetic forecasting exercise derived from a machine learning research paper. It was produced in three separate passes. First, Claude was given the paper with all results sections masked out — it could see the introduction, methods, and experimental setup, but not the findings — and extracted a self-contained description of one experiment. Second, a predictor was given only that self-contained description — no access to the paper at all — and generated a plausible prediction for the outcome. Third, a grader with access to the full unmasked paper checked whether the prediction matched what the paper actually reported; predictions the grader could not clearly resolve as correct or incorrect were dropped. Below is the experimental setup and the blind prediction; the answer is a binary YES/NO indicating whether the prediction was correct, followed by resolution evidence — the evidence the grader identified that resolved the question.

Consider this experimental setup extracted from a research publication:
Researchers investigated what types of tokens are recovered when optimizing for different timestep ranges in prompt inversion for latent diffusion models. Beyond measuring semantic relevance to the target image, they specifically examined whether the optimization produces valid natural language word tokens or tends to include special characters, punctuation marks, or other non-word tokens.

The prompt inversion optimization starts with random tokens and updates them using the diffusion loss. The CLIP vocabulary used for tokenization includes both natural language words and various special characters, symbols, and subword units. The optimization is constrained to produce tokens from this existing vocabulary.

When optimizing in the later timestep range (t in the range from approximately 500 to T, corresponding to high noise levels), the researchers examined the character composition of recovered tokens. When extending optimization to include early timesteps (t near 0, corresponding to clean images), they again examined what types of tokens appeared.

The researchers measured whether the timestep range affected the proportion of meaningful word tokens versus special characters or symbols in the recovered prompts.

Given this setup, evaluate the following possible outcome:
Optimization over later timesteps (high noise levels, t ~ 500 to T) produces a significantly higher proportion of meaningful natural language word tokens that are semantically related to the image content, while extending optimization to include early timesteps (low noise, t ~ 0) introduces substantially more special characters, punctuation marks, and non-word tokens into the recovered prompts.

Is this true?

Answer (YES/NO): YES